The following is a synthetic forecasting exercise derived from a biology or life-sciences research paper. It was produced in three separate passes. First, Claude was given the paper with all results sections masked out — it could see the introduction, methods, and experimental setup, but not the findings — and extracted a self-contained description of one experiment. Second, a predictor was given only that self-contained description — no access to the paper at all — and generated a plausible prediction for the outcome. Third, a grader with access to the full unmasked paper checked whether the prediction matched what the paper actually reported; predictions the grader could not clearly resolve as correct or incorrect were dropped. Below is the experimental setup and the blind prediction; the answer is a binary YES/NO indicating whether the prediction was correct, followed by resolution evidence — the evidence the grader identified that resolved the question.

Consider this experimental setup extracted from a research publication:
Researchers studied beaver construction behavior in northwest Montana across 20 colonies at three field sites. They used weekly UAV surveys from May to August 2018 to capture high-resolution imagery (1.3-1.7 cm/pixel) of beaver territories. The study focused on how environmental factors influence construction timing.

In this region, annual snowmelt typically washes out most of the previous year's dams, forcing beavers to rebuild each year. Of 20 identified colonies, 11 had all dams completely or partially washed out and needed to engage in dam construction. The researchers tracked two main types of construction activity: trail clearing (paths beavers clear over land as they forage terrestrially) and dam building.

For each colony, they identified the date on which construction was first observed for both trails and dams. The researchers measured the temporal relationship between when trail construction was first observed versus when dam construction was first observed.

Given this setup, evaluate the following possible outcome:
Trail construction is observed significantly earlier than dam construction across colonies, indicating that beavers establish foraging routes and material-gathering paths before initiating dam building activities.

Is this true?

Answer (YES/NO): YES